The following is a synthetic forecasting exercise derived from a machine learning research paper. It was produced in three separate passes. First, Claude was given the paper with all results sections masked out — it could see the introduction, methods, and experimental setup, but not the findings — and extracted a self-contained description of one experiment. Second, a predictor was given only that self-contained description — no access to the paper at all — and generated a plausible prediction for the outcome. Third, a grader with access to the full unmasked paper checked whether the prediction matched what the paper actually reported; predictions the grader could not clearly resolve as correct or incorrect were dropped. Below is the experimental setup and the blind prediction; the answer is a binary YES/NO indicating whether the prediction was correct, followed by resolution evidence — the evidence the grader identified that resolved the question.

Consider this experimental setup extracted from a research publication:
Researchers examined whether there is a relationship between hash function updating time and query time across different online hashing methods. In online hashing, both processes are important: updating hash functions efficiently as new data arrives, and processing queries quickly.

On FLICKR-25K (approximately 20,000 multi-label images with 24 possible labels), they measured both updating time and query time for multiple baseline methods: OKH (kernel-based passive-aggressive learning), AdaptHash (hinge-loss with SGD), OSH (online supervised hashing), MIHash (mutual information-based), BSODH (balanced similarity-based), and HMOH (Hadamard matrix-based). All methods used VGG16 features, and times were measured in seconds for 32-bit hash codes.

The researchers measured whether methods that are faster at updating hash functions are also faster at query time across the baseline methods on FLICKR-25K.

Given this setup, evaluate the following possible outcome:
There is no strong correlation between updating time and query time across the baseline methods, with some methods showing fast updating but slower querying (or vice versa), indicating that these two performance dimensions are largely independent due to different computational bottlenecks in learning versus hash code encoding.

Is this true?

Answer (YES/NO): YES